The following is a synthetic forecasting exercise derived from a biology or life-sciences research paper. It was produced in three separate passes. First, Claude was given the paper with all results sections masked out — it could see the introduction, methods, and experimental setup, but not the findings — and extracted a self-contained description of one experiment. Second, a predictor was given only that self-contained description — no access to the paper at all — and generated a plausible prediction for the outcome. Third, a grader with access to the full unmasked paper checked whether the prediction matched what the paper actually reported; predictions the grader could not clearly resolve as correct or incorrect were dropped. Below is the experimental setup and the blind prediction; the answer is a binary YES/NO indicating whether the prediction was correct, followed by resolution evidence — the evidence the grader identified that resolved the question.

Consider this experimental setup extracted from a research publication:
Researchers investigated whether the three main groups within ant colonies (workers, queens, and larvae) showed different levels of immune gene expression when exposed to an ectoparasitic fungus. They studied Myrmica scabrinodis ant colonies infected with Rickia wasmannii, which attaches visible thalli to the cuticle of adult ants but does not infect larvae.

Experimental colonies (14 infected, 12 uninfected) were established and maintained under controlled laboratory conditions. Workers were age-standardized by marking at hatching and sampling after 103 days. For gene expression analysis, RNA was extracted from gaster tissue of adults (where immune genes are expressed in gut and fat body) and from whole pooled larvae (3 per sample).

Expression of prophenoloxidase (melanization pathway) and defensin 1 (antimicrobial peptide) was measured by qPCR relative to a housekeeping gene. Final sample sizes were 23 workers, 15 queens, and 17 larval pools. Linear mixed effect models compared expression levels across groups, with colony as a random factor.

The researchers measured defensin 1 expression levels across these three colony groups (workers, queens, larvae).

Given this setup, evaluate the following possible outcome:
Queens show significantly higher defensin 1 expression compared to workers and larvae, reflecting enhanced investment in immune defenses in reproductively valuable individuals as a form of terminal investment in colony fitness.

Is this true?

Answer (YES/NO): NO